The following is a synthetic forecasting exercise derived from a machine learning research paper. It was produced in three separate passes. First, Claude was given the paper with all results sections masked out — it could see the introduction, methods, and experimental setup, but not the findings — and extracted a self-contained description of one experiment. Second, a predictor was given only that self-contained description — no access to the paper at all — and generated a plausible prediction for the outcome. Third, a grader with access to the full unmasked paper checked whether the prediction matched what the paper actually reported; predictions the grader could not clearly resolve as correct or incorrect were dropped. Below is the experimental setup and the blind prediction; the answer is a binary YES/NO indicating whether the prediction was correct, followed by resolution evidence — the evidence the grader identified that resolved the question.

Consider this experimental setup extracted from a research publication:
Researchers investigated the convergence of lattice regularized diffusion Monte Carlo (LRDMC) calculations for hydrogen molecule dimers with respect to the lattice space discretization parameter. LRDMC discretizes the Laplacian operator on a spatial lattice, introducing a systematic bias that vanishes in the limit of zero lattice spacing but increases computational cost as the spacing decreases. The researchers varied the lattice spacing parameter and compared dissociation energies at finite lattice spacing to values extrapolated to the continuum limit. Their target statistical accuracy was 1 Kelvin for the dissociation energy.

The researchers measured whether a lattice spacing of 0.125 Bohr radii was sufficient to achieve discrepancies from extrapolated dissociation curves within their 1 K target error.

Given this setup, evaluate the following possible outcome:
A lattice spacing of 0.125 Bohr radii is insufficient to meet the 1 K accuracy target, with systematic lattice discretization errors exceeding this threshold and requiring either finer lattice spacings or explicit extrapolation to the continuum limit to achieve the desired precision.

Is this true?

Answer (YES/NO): NO